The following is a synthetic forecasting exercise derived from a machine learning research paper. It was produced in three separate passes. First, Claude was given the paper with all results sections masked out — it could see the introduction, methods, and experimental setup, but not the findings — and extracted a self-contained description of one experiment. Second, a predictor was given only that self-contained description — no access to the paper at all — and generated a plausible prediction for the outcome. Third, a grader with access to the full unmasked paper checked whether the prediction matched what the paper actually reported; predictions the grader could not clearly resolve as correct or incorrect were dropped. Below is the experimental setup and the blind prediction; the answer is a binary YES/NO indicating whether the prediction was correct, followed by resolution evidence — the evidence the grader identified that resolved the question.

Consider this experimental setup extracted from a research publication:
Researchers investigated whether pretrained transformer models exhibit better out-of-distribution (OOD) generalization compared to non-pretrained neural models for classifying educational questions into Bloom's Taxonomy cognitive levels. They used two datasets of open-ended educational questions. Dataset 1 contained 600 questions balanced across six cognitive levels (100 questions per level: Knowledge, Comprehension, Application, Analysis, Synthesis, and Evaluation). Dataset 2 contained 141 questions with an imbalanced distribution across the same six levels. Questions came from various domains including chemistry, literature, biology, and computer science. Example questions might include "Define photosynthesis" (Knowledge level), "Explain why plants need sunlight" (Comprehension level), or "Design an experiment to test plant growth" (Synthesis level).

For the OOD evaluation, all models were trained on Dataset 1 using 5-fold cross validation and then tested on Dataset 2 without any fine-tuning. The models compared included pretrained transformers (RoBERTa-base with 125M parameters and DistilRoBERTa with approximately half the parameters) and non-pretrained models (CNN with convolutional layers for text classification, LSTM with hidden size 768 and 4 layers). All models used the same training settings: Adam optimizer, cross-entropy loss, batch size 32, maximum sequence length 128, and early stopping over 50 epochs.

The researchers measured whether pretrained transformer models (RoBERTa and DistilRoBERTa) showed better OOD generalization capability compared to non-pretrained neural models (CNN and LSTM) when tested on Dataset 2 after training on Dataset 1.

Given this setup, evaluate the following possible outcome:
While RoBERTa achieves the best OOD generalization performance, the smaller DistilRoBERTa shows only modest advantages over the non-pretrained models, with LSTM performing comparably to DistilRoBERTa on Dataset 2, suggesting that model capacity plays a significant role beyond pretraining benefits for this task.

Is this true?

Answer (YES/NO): NO